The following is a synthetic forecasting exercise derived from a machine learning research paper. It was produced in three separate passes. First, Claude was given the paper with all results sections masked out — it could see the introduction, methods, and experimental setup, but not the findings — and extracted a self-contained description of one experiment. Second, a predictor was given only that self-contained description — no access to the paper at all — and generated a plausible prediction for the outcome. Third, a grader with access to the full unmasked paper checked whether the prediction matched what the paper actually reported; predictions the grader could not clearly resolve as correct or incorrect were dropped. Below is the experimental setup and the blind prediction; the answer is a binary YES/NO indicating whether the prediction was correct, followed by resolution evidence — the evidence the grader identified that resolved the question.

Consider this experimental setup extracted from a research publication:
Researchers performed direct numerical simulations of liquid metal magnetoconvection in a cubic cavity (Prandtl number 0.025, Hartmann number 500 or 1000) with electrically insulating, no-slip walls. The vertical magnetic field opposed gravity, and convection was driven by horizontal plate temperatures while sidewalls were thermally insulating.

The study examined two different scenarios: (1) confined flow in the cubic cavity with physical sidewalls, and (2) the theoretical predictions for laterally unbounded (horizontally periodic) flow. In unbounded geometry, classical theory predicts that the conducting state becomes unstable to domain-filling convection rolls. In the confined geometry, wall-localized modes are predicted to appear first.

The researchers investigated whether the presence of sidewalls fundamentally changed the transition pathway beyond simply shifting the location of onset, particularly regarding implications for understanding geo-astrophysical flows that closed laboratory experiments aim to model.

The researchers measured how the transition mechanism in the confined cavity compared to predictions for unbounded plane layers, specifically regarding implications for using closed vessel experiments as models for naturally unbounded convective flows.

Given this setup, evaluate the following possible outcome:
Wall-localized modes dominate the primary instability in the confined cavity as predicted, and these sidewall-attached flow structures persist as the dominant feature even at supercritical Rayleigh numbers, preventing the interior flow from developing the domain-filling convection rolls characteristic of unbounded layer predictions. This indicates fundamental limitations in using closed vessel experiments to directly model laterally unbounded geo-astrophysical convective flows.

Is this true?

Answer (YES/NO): NO